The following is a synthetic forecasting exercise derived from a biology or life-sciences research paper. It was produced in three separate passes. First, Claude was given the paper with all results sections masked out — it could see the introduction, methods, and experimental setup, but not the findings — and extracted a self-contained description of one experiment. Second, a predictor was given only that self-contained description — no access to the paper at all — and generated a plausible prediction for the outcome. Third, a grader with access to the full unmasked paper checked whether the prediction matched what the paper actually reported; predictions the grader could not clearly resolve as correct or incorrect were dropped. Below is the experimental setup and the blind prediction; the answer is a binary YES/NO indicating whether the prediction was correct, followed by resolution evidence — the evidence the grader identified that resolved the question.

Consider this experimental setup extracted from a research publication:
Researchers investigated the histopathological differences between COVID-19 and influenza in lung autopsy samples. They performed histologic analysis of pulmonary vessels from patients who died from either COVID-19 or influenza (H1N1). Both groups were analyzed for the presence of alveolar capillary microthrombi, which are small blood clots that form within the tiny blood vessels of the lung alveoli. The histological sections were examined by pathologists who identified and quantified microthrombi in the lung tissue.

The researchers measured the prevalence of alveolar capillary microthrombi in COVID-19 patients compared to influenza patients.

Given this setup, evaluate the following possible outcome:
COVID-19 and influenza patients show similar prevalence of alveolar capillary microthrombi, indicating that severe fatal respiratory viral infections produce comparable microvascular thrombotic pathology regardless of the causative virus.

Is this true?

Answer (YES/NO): NO